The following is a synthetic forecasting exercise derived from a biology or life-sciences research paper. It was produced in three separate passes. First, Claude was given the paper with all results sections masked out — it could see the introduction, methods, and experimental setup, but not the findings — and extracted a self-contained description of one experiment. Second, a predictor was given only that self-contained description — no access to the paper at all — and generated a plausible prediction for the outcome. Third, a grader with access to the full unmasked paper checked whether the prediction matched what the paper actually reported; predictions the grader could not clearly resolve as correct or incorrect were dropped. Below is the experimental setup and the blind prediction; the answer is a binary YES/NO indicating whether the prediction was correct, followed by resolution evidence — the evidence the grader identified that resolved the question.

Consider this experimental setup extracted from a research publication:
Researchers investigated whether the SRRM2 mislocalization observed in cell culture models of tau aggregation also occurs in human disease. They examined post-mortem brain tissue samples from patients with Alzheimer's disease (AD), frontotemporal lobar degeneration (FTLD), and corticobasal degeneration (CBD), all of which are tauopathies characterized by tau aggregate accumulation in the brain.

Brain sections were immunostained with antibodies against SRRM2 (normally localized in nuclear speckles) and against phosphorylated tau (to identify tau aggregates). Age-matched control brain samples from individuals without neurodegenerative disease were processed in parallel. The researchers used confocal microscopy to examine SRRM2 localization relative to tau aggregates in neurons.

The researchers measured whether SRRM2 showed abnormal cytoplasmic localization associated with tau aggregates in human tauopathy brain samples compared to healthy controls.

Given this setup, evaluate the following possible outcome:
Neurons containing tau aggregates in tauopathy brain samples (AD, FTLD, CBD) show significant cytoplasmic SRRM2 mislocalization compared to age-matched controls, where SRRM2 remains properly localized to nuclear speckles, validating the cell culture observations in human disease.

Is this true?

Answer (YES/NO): YES